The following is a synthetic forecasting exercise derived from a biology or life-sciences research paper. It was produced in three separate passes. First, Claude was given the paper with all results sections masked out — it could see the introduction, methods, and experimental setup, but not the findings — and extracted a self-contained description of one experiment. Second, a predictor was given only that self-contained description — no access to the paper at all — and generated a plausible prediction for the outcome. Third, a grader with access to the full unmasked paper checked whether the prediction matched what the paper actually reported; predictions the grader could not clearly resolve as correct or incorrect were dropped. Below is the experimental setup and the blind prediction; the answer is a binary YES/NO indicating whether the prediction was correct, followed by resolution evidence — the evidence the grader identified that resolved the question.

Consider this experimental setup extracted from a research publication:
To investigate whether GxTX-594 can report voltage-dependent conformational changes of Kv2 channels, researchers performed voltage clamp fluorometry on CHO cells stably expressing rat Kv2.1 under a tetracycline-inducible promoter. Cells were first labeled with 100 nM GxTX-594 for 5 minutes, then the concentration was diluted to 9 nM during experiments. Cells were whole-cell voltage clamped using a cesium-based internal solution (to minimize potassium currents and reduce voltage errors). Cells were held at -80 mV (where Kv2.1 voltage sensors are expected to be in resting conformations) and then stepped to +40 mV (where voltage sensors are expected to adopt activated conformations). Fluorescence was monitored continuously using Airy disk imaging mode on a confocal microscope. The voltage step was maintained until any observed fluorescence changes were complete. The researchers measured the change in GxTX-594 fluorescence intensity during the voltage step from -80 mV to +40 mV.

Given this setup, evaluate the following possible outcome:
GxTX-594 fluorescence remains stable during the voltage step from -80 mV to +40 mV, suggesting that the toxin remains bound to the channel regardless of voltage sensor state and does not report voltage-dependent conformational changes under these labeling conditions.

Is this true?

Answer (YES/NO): NO